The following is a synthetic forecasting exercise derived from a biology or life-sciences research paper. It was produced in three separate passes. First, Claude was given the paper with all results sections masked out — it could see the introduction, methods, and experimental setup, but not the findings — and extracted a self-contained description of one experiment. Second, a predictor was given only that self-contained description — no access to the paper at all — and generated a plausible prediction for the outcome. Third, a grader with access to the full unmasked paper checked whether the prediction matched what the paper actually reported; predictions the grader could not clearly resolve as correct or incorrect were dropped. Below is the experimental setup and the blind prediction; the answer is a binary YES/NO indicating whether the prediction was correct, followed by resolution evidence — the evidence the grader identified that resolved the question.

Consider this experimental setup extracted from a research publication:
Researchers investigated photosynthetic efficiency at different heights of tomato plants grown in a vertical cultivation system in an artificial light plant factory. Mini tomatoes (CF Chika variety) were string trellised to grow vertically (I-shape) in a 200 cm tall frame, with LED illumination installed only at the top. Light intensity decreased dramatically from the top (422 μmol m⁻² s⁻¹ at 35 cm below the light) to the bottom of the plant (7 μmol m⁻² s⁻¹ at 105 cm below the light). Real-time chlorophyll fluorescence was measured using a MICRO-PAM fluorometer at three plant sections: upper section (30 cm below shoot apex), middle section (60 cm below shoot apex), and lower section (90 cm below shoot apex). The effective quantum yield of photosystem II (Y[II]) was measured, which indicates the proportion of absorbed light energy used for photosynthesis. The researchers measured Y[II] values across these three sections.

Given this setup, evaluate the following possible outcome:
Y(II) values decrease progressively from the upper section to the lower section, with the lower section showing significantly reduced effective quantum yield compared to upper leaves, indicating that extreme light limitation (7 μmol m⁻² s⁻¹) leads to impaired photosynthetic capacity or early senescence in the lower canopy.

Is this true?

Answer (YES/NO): NO